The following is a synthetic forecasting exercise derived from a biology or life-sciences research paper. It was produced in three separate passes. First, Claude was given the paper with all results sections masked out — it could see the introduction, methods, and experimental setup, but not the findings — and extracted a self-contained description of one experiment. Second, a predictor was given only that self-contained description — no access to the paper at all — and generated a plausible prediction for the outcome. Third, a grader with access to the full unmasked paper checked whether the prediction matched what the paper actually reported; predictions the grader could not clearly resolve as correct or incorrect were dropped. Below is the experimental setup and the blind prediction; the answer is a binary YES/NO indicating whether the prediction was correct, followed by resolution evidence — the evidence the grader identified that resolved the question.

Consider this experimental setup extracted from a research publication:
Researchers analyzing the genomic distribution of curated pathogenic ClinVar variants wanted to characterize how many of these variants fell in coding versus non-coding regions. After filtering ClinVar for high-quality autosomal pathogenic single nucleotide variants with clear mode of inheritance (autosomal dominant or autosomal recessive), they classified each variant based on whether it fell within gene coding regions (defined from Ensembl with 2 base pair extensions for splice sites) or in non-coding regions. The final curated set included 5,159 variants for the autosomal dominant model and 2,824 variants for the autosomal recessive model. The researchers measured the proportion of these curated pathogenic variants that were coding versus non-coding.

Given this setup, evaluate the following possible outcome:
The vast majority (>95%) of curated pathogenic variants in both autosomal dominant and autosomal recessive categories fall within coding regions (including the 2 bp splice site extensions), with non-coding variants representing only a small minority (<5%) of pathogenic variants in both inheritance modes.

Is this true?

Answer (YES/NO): NO